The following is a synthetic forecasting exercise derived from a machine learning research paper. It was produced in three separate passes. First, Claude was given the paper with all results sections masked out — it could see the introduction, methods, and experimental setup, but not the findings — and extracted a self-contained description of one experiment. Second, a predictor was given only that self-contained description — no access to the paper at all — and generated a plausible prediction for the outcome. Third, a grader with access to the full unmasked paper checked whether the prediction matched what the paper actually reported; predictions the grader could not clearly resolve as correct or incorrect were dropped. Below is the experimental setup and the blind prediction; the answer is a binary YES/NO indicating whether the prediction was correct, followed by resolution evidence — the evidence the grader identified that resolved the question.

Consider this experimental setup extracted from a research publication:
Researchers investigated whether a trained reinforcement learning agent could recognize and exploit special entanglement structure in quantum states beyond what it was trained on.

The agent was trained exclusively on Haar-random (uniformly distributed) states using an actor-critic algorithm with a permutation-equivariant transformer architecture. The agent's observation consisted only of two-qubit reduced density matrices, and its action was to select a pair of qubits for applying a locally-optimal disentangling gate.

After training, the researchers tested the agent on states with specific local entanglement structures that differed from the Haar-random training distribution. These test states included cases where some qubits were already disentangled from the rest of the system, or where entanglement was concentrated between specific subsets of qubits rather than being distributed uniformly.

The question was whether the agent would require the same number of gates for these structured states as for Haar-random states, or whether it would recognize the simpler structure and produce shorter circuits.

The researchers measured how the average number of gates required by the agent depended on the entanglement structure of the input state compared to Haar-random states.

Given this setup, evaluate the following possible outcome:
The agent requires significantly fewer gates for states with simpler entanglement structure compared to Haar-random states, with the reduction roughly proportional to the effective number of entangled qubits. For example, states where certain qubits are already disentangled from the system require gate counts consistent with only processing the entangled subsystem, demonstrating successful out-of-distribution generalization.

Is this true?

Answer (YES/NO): YES